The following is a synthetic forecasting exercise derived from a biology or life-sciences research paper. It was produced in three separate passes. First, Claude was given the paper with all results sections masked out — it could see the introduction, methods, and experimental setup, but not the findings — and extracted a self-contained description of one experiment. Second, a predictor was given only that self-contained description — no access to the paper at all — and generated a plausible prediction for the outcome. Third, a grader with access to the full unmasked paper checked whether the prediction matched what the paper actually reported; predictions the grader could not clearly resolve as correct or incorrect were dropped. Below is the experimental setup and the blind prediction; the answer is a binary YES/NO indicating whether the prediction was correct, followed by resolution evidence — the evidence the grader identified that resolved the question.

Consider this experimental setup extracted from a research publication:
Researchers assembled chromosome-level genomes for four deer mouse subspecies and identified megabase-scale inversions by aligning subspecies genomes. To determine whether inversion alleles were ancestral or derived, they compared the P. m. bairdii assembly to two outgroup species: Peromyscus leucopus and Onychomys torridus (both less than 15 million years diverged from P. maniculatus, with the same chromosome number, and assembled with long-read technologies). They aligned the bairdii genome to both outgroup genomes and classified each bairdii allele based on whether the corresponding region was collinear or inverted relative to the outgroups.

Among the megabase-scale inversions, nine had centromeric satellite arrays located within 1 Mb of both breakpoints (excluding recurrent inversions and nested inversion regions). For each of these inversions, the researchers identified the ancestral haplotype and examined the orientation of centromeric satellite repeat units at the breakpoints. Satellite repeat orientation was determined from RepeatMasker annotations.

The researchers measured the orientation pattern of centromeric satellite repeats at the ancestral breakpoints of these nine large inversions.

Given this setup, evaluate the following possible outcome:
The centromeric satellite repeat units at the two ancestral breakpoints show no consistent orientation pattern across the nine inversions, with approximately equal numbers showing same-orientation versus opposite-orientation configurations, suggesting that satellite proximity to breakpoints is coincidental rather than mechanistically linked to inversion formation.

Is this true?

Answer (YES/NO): NO